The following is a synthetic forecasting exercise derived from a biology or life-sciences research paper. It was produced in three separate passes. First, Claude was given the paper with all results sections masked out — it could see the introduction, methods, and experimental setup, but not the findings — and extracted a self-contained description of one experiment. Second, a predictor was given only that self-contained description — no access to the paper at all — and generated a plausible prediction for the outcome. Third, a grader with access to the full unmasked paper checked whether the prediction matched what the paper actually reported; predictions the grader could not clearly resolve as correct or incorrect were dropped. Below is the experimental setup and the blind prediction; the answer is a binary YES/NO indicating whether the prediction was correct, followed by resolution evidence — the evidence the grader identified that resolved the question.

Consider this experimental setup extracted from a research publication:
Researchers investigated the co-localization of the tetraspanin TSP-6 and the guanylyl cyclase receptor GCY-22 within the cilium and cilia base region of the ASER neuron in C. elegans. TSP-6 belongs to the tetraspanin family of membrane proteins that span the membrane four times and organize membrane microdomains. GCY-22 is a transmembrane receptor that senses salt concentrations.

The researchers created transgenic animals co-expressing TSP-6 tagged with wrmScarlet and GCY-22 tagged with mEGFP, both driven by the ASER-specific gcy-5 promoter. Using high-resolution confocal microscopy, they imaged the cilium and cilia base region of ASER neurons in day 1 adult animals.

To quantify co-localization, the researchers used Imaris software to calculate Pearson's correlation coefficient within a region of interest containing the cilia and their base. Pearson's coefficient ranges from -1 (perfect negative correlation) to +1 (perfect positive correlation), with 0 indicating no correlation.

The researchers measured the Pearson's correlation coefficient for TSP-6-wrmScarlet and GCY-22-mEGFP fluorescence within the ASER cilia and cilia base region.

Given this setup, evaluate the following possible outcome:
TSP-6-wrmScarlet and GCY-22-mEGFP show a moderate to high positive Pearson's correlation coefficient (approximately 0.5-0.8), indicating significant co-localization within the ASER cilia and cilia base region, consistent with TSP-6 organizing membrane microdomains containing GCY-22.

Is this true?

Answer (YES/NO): NO